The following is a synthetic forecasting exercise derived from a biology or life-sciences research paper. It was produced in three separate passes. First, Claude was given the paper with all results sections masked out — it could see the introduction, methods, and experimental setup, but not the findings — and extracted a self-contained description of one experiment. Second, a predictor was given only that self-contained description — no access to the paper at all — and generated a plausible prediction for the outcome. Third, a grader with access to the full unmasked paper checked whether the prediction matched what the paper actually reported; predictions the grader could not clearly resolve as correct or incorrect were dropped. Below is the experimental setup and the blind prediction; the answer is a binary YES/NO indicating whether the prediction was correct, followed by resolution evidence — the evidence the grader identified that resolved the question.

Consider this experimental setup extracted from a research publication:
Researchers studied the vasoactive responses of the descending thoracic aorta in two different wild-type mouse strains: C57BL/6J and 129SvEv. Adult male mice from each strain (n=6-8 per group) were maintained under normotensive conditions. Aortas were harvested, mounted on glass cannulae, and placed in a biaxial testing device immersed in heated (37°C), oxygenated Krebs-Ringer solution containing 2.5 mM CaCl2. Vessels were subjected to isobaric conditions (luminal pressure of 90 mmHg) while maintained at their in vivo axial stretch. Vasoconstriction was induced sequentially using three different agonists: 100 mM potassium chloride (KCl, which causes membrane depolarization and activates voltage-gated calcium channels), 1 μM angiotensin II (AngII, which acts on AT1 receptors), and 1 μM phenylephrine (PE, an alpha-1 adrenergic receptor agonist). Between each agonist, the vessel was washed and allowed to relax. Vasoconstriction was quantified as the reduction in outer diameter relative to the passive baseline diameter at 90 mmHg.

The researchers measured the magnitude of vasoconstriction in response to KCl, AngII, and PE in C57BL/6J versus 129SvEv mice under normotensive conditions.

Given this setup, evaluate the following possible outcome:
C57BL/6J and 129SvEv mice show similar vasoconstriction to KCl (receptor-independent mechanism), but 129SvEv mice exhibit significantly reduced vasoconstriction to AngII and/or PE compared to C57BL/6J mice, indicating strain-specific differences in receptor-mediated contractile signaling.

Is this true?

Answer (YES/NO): NO